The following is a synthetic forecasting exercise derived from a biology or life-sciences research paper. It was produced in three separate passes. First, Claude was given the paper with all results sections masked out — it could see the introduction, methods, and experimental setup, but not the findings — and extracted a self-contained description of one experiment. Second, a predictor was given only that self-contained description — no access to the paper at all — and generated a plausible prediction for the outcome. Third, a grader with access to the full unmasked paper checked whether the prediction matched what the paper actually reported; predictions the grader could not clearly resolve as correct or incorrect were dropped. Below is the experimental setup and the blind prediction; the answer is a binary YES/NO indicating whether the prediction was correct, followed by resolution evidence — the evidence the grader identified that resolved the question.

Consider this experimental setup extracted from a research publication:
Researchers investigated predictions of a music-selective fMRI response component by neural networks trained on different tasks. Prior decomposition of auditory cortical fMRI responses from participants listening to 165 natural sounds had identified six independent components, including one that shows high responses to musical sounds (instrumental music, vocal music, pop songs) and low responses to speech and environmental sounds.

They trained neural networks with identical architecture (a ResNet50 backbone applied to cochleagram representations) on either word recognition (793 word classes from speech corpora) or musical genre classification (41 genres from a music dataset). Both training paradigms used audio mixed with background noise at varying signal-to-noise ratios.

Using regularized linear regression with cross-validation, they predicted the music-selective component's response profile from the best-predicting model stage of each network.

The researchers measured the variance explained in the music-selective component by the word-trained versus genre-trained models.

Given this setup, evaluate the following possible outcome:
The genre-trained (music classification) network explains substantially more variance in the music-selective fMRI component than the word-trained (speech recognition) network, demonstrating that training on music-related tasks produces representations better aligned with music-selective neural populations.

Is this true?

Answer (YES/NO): NO